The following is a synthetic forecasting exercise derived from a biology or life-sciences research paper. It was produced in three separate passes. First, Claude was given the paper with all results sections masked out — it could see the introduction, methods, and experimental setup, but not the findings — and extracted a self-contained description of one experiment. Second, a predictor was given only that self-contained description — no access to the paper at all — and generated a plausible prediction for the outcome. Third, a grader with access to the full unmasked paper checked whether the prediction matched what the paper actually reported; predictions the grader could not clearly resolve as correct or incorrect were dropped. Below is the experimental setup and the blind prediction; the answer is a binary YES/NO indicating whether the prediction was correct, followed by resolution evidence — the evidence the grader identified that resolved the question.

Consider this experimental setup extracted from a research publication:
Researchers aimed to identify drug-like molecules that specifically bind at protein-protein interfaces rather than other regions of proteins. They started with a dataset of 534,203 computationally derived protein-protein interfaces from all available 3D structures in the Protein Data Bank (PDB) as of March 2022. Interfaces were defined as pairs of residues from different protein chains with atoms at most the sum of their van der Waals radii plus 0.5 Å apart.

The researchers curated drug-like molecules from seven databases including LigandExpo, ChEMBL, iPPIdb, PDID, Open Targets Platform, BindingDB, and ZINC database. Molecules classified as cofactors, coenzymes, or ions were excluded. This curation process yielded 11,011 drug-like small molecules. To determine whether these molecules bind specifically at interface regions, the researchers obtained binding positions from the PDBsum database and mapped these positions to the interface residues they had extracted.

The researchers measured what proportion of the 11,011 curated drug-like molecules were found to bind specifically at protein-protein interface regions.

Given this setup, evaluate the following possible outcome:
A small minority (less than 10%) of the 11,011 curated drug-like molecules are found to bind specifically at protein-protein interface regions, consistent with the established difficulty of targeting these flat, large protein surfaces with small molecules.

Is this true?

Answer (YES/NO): NO